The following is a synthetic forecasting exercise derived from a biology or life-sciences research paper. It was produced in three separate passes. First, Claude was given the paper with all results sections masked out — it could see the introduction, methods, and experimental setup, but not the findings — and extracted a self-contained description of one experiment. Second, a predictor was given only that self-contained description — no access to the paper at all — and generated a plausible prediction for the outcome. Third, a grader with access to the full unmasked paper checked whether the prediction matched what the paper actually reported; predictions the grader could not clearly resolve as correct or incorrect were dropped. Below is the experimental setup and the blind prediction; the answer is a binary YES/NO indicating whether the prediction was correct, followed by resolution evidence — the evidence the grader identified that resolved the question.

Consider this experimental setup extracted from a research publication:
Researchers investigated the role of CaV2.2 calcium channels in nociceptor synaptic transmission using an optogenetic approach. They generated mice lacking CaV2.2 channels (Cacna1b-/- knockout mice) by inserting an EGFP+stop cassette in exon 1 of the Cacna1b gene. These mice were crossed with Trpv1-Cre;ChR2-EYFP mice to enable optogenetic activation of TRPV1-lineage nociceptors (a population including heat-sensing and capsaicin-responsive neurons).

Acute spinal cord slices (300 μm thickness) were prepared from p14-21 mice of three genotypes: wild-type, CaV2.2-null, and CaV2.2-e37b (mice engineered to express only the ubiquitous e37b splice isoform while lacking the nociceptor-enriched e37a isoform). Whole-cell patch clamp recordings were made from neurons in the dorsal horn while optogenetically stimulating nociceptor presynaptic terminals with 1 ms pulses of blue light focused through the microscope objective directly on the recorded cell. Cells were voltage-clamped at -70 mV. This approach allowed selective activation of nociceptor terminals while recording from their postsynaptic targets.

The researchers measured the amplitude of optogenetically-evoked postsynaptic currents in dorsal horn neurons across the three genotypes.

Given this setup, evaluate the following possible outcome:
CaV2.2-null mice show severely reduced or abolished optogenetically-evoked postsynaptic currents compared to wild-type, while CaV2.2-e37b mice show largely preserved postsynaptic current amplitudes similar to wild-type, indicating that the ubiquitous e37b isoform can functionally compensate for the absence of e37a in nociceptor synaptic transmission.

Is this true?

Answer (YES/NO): YES